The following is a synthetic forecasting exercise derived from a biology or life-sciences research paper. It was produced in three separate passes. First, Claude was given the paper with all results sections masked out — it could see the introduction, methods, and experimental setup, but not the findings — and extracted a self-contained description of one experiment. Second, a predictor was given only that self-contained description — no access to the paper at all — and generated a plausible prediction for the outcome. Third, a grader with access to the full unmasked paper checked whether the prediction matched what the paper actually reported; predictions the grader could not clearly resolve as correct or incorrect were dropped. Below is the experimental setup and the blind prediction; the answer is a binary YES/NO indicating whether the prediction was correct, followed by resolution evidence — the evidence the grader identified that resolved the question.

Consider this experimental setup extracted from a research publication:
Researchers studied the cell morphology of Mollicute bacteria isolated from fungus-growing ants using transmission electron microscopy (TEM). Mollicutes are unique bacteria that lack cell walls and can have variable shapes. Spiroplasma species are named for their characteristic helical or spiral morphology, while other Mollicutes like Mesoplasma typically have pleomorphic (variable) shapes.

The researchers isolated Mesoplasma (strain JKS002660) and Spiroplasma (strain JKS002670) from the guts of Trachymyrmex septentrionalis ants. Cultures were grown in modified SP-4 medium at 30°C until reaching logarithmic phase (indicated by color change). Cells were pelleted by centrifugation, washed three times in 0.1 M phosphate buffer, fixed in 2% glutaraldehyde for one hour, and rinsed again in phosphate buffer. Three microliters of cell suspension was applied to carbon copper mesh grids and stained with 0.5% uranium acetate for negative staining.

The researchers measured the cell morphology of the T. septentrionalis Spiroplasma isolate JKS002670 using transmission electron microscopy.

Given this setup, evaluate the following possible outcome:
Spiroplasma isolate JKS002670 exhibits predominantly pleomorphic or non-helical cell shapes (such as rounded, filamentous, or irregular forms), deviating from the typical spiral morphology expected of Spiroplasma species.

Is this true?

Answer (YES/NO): YES